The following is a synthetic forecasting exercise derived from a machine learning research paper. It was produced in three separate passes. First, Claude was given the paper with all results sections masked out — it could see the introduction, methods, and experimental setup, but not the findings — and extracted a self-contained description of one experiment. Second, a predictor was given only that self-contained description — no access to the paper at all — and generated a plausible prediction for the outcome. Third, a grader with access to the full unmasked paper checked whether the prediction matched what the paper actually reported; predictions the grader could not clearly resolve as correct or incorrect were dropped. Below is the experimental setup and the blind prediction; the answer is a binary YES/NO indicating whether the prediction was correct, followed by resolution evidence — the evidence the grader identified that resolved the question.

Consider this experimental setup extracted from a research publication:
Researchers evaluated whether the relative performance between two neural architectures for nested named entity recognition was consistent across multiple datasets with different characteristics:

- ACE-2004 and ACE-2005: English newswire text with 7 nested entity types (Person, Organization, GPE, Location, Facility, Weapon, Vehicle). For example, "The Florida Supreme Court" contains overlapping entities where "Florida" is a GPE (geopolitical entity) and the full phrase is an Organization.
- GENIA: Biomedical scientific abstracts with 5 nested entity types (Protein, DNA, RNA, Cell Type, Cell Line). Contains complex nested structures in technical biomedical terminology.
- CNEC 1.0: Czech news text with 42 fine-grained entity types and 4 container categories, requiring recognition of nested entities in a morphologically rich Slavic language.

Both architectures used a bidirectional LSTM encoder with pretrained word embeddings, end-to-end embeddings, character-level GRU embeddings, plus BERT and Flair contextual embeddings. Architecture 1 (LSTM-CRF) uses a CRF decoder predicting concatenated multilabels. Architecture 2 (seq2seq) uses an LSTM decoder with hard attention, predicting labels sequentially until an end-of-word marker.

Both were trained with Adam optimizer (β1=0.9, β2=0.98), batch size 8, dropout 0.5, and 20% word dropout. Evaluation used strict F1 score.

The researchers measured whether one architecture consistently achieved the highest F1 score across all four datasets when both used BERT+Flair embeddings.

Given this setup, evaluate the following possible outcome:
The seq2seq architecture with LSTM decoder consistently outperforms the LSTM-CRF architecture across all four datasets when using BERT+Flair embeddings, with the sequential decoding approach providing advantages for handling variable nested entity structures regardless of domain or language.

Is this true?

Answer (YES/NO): YES